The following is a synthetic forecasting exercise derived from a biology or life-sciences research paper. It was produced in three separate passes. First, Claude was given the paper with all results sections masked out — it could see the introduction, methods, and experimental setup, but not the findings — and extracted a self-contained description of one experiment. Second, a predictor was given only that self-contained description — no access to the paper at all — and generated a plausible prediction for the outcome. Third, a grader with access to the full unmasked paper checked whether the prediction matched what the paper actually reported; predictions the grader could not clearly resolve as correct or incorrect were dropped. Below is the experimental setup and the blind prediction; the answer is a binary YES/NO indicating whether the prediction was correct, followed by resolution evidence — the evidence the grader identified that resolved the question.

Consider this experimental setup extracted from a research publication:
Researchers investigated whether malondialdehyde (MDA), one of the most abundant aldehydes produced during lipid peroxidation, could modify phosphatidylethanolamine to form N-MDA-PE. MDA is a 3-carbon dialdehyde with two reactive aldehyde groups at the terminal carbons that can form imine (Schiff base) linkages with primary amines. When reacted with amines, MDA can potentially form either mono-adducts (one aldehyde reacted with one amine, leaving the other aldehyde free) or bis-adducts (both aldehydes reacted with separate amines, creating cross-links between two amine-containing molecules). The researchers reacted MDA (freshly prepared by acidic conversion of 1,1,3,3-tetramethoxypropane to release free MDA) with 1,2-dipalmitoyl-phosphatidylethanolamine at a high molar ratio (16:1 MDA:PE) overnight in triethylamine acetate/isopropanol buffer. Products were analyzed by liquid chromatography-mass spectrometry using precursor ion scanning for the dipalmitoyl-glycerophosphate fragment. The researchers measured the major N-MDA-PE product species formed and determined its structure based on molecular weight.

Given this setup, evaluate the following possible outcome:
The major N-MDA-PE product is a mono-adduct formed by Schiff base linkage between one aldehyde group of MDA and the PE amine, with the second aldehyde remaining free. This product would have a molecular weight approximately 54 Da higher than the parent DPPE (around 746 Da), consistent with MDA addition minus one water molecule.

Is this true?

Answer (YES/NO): YES